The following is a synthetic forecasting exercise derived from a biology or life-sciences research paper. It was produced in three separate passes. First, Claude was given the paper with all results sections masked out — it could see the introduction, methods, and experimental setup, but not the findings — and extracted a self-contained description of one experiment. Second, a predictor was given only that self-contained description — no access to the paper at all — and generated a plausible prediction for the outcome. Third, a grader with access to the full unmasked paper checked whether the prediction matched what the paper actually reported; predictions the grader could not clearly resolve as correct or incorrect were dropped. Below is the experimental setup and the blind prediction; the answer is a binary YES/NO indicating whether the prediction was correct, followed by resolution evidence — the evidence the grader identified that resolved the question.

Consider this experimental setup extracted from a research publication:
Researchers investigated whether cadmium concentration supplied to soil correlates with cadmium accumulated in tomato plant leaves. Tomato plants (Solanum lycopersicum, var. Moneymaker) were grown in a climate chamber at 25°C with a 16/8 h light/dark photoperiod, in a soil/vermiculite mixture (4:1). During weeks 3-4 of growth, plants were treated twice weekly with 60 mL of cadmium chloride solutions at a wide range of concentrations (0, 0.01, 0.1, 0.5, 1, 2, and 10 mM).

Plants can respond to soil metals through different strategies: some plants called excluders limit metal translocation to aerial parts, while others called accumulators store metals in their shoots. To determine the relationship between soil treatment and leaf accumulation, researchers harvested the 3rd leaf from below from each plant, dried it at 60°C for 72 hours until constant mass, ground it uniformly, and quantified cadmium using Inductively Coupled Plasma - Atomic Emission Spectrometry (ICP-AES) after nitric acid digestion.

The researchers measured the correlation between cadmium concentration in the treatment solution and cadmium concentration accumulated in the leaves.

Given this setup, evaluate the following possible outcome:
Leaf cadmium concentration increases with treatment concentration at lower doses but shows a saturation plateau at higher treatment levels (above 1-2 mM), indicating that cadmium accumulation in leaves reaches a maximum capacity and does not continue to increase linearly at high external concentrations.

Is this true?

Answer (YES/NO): NO